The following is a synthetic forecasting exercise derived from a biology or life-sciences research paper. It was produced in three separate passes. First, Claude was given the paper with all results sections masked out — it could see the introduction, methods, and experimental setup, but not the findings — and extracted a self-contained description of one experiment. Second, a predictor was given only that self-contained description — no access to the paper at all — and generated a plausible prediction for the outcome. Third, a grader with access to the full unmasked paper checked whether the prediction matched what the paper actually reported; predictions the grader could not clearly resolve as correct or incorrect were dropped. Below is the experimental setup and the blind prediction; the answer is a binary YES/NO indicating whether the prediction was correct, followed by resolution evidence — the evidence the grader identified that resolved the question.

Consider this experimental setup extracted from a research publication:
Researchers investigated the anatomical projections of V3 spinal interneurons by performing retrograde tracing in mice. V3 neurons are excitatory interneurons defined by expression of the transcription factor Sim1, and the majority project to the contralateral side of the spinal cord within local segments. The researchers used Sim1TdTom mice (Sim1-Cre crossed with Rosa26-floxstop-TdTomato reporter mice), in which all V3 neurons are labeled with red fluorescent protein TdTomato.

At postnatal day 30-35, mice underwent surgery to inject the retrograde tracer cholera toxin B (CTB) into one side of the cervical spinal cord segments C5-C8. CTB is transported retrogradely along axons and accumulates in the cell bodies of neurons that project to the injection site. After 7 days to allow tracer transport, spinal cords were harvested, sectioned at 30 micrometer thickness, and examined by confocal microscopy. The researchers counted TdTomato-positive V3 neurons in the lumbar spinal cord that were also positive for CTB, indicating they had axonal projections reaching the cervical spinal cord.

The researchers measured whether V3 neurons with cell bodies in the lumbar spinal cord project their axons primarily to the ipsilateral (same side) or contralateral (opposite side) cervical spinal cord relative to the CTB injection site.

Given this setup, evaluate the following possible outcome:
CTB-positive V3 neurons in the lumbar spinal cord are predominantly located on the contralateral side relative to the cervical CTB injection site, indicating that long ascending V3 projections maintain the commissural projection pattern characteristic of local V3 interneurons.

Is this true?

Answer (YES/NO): YES